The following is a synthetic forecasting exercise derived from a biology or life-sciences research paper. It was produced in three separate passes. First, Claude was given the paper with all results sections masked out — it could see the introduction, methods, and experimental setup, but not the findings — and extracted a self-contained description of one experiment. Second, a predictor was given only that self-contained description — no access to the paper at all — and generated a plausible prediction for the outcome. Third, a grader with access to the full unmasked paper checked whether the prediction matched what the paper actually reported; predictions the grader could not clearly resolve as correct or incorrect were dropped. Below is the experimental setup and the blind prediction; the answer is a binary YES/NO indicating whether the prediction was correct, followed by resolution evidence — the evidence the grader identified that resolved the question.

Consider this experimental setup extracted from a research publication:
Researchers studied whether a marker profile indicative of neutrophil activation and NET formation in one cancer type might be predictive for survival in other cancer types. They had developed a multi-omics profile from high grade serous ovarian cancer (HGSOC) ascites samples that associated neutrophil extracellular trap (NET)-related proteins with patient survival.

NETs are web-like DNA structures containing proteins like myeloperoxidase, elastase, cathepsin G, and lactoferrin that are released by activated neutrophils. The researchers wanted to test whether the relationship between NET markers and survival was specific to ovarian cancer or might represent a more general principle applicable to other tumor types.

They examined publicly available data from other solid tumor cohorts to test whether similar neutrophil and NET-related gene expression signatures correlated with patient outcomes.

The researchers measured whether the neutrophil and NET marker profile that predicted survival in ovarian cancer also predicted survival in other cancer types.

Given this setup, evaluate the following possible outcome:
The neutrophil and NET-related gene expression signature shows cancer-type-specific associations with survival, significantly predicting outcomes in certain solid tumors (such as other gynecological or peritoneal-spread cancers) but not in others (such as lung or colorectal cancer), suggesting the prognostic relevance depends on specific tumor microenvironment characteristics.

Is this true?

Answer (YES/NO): NO